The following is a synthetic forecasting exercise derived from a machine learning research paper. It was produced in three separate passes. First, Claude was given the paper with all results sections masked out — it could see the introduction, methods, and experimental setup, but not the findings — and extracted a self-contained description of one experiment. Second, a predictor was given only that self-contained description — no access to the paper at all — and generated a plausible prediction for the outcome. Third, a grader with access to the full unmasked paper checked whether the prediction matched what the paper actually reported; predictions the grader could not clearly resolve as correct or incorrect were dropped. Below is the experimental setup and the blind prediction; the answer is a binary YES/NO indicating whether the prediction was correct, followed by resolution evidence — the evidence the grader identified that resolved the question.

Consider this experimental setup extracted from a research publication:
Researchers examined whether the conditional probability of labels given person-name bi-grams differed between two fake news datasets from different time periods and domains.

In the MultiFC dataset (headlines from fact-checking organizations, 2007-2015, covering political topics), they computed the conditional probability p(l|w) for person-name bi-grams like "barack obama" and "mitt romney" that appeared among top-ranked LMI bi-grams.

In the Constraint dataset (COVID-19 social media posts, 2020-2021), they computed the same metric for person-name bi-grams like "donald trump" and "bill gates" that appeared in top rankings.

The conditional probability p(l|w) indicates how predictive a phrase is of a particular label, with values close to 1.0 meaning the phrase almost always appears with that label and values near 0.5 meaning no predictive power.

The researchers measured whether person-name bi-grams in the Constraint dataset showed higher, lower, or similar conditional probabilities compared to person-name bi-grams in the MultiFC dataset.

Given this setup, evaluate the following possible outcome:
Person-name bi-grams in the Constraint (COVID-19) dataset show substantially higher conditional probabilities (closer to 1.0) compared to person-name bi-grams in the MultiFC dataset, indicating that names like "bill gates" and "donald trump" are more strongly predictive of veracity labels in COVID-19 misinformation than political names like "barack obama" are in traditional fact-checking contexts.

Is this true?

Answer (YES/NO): YES